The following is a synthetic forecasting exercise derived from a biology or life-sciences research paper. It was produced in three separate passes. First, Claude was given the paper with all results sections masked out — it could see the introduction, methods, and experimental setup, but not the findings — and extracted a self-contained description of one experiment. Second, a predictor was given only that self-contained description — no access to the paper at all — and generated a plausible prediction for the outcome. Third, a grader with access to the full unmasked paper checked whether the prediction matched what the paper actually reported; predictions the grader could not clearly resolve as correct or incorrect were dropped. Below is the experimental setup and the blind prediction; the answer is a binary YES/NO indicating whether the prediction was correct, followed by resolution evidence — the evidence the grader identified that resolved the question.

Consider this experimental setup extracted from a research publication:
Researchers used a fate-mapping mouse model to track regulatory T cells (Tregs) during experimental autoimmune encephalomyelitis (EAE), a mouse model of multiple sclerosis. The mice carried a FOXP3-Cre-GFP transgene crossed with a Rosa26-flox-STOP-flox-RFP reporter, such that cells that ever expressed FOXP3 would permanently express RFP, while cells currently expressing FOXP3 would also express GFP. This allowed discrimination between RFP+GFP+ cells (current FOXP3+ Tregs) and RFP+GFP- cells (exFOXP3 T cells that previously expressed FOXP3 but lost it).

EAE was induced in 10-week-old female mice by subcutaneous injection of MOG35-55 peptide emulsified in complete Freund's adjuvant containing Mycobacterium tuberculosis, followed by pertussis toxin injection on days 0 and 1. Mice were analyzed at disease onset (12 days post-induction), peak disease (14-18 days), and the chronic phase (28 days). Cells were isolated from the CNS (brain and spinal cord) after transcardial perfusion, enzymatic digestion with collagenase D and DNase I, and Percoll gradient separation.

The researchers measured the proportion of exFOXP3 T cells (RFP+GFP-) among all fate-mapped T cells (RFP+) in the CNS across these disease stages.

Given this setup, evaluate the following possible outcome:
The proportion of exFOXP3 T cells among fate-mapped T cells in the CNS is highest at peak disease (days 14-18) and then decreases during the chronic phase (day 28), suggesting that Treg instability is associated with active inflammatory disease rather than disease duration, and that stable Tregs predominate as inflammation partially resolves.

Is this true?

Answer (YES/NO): NO